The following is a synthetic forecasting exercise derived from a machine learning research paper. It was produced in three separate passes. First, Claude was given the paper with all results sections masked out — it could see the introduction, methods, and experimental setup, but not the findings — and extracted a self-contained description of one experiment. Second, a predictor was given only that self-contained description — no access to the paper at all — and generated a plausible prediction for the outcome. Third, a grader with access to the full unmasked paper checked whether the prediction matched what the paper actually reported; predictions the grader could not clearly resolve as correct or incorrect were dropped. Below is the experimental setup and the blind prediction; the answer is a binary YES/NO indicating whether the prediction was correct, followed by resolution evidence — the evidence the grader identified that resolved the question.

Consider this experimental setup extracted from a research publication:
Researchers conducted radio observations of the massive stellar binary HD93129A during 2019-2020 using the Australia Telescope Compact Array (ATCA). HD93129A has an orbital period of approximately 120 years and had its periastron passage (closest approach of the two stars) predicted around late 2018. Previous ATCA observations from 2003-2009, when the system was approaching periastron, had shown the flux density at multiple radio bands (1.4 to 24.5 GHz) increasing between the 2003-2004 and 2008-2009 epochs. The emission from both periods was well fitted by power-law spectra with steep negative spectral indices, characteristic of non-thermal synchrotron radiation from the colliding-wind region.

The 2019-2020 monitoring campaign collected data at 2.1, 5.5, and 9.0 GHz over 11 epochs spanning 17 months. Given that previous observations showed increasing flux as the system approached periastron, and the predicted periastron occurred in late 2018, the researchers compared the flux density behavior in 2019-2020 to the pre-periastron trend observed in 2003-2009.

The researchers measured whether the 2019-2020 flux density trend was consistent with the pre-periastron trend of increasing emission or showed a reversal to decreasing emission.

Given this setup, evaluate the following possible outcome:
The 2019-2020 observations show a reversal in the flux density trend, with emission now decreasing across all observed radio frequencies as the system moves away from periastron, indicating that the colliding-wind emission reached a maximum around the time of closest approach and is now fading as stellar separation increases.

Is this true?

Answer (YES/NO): YES